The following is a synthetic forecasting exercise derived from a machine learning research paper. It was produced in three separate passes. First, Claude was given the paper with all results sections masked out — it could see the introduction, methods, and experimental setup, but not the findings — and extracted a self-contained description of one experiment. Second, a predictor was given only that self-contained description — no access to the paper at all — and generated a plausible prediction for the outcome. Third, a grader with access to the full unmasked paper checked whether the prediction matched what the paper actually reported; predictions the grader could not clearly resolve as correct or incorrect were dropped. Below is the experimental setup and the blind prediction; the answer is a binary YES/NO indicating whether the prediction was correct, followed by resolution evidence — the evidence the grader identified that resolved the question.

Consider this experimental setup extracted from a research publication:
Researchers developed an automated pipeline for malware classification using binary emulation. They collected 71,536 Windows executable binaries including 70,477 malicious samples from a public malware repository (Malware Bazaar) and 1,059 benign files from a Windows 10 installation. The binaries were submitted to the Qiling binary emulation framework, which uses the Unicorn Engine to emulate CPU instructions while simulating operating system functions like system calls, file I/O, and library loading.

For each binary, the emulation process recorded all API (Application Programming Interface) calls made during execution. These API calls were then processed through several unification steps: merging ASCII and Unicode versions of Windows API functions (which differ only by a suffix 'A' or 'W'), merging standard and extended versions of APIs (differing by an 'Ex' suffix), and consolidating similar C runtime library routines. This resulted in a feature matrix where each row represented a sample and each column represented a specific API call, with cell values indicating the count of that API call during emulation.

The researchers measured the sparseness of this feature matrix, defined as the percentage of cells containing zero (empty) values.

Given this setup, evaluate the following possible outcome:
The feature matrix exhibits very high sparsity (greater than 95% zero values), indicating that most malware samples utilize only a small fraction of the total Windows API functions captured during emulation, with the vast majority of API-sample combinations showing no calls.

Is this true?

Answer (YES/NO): YES